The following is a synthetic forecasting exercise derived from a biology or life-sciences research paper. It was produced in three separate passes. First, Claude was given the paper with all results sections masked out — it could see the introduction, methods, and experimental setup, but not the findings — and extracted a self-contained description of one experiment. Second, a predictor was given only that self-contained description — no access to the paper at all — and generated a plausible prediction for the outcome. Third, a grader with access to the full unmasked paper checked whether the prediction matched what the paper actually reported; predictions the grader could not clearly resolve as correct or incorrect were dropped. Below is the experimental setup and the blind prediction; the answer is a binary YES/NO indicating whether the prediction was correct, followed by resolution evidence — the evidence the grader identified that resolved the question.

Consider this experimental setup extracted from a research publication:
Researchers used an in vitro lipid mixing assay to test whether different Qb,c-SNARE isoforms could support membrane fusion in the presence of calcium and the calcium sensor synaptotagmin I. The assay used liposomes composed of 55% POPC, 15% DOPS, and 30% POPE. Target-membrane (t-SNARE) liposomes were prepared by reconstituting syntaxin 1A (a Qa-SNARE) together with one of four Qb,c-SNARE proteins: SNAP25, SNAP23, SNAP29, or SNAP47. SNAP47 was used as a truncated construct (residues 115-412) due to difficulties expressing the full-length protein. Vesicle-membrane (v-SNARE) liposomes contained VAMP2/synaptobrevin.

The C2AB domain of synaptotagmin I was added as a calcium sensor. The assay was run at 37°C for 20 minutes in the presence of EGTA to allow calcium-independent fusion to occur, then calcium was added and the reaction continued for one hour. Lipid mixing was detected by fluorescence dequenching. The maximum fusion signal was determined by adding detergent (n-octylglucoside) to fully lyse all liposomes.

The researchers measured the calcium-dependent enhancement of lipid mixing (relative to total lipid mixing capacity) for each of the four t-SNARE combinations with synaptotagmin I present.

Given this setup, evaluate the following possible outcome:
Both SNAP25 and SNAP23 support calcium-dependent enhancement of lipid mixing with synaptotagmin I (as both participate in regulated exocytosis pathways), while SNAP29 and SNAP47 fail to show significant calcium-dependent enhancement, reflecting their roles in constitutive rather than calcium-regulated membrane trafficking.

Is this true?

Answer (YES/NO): NO